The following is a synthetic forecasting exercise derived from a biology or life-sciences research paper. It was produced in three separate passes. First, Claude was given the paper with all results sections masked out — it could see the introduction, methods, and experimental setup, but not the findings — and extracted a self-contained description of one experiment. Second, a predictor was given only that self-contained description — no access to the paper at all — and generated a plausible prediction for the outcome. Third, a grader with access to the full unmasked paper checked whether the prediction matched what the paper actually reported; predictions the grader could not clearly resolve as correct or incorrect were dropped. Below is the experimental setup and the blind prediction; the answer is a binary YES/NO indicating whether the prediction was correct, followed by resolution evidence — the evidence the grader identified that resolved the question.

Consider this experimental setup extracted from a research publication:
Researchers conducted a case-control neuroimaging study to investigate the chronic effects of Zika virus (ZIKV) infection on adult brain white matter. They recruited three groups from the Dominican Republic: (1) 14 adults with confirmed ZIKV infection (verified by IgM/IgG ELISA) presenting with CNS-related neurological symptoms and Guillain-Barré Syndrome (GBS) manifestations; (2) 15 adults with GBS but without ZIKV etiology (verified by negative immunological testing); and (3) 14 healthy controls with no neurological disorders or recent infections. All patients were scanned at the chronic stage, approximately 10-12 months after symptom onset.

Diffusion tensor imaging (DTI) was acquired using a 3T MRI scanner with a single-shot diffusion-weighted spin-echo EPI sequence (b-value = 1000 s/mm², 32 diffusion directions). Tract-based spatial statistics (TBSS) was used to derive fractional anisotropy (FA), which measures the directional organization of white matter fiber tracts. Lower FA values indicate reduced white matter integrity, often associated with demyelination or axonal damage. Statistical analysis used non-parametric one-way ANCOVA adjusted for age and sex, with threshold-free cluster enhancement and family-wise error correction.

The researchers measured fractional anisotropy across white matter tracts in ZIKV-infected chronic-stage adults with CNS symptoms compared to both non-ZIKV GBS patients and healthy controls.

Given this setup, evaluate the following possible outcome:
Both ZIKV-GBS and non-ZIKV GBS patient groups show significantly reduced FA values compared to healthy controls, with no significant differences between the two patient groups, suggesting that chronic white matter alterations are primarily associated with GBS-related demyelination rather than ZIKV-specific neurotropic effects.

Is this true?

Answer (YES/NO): NO